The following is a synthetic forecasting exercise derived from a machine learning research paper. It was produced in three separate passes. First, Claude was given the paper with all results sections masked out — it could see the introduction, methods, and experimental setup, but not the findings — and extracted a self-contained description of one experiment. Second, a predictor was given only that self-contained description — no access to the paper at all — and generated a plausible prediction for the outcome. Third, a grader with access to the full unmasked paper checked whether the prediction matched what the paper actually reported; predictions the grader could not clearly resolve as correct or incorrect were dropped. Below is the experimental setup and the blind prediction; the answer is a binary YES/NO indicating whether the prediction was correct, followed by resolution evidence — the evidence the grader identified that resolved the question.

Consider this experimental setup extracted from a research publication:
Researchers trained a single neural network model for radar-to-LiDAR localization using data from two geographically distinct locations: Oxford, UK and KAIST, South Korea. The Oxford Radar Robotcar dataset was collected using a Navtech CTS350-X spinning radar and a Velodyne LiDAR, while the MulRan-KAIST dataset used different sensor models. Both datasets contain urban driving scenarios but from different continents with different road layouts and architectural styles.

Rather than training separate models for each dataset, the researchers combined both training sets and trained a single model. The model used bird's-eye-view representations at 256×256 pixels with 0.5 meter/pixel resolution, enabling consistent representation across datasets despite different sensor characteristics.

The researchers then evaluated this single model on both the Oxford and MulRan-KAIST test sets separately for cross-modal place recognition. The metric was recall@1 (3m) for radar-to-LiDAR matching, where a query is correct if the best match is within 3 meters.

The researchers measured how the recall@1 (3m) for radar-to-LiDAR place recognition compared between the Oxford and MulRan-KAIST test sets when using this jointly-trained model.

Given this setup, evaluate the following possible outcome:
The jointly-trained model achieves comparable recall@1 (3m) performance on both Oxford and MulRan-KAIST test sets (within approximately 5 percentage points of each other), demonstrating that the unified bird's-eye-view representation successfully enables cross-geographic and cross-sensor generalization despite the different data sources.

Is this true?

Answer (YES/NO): YES